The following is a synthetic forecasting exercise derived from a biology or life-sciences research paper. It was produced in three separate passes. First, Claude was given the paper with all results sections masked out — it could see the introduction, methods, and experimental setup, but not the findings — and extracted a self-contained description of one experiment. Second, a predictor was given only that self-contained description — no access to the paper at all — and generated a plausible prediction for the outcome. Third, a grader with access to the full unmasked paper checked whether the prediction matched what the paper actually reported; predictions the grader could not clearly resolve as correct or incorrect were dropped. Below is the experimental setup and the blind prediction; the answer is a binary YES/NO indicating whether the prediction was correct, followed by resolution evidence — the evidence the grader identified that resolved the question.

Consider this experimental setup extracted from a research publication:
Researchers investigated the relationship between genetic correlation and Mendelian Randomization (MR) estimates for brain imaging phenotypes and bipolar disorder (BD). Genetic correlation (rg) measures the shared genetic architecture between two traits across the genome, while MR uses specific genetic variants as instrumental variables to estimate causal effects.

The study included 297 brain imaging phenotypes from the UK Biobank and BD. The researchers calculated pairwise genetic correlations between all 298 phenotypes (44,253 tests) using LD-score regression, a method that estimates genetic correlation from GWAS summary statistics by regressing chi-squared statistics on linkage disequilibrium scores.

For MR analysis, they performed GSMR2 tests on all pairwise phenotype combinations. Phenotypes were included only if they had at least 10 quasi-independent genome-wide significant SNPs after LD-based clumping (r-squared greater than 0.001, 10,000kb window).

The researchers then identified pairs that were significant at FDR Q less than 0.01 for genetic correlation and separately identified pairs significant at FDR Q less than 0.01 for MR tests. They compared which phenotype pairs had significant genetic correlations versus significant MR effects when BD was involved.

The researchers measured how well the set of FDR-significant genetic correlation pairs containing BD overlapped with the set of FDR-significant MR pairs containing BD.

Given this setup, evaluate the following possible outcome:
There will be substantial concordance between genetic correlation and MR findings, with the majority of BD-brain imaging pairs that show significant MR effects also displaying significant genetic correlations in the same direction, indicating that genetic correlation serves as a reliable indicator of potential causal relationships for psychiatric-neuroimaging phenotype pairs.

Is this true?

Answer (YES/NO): NO